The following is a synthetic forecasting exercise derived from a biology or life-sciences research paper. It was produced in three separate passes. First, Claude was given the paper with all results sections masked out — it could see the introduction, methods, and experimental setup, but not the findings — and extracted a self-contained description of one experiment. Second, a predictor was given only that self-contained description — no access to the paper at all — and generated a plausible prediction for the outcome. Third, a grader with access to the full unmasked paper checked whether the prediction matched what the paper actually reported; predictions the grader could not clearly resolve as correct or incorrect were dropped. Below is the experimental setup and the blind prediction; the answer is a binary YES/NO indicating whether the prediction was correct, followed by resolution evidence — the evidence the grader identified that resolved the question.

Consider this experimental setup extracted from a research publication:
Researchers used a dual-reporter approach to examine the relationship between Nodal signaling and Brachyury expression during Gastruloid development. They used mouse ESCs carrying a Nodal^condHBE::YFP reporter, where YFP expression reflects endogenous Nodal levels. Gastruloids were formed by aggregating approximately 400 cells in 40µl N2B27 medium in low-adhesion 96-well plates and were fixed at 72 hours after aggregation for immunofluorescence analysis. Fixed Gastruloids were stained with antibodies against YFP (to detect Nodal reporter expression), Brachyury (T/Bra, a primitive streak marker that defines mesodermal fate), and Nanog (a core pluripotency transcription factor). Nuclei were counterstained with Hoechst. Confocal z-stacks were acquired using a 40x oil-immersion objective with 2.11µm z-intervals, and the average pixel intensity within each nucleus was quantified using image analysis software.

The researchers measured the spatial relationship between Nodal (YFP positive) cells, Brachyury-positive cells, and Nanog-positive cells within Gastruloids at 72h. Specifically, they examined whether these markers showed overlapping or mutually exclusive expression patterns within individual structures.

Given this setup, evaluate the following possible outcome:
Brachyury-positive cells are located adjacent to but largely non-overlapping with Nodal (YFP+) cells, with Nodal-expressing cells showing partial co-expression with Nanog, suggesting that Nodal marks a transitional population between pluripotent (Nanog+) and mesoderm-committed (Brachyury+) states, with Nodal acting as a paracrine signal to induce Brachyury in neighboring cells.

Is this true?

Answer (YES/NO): NO